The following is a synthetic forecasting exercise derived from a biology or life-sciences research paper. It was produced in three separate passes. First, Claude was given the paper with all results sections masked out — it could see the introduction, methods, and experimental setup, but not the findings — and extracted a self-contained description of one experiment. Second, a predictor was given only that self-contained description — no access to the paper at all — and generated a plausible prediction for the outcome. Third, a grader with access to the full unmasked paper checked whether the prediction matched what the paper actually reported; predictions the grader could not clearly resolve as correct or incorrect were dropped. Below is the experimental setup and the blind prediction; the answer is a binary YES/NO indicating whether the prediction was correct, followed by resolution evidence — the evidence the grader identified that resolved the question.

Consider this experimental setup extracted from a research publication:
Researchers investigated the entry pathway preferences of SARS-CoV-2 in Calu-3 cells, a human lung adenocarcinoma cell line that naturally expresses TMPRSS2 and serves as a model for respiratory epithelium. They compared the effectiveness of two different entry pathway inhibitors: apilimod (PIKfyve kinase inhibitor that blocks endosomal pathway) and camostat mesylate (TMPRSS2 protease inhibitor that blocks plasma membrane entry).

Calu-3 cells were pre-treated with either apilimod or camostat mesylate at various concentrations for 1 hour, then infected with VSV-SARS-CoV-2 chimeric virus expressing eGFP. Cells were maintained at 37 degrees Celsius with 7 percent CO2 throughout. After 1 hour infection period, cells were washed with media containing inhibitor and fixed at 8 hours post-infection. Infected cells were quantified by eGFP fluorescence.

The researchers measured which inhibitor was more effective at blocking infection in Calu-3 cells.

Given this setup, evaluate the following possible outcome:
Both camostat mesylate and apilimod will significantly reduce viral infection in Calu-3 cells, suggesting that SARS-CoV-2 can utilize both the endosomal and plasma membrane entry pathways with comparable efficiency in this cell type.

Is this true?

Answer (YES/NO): NO